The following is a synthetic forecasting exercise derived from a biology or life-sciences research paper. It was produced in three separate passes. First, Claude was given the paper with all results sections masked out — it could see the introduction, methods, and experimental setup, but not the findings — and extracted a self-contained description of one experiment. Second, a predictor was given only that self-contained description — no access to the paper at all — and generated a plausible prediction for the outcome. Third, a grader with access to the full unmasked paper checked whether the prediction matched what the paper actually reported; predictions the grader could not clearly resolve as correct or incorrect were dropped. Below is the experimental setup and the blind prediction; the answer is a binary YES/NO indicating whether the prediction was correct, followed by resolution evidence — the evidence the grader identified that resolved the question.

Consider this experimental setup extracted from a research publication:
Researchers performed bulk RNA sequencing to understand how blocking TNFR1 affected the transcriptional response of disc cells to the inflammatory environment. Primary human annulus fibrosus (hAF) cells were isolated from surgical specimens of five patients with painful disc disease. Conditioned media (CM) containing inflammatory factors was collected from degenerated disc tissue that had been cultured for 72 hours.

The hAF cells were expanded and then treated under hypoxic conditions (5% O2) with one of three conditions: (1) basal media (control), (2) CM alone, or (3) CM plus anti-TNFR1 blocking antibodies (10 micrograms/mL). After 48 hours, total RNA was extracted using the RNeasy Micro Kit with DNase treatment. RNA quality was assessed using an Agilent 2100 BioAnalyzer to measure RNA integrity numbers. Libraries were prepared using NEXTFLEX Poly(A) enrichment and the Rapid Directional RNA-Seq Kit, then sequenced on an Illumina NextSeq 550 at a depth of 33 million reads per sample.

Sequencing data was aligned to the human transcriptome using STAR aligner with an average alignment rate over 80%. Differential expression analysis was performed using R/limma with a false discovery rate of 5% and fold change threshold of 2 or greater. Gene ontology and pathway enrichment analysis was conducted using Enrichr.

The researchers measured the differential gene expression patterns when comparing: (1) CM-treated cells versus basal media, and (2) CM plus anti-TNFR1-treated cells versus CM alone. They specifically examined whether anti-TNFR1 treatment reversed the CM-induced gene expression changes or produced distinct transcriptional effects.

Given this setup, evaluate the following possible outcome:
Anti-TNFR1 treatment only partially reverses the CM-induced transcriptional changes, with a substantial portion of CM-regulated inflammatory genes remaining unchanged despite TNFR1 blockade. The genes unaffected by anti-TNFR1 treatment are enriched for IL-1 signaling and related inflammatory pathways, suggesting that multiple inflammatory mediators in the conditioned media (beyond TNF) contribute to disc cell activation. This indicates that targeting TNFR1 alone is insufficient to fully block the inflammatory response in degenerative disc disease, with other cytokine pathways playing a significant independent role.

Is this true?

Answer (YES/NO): NO